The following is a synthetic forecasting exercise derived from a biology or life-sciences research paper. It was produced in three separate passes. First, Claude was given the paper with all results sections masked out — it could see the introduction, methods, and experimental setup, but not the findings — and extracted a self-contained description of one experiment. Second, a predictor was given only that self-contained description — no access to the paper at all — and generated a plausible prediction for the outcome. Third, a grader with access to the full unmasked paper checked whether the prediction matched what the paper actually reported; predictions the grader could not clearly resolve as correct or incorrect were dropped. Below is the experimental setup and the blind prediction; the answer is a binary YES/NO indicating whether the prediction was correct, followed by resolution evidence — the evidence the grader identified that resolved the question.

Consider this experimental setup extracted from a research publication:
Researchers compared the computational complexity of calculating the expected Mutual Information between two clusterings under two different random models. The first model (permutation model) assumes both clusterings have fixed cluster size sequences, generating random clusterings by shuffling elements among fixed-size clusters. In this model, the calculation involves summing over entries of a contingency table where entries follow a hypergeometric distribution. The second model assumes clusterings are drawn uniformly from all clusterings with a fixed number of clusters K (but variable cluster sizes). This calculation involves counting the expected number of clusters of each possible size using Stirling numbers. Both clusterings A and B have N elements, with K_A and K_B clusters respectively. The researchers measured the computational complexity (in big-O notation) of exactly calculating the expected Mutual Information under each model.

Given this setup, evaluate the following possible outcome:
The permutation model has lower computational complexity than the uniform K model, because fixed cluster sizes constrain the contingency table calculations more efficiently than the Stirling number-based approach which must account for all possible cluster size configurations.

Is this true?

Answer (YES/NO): YES